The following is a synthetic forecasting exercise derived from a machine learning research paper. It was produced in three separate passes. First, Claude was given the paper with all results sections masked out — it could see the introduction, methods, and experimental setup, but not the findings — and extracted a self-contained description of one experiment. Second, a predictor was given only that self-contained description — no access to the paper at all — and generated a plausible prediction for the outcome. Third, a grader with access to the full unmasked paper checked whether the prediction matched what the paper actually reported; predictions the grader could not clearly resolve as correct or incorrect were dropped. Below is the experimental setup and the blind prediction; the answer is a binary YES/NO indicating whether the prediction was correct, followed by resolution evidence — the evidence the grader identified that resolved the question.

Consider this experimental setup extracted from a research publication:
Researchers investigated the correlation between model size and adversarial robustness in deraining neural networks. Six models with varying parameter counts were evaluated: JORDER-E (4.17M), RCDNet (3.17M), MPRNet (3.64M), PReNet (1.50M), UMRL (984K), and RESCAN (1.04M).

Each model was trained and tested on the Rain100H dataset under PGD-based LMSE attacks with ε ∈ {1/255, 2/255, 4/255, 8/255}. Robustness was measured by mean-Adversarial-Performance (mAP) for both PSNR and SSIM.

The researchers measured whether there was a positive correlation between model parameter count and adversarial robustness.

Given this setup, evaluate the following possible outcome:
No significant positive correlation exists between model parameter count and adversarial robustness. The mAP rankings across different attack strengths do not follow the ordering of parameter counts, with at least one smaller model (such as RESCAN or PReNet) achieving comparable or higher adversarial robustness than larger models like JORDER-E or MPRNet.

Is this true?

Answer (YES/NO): YES